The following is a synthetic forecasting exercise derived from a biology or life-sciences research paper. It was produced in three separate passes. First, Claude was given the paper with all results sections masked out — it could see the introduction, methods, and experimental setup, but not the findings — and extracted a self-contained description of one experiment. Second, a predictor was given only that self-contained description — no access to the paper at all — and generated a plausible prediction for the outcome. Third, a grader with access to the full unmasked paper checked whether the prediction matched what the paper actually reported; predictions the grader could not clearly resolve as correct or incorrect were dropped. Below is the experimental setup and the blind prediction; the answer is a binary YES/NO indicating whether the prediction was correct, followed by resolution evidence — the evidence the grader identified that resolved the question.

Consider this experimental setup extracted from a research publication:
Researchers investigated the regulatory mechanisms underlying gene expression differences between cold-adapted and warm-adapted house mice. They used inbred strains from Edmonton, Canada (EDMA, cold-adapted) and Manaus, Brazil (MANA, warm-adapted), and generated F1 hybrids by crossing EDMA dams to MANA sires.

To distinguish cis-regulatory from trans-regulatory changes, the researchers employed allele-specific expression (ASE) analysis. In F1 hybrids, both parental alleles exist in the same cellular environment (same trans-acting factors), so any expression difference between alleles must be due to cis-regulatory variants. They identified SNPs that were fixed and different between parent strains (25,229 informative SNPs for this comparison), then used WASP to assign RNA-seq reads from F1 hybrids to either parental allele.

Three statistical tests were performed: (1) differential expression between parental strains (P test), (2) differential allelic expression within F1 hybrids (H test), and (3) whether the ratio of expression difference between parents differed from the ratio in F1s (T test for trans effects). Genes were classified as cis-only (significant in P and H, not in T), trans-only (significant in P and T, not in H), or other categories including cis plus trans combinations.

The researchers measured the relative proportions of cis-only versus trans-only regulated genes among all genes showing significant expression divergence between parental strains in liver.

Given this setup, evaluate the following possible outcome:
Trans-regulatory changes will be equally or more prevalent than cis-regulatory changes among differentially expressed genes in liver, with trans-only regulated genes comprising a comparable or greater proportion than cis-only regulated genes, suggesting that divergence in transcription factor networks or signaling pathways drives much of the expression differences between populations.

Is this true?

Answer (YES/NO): NO